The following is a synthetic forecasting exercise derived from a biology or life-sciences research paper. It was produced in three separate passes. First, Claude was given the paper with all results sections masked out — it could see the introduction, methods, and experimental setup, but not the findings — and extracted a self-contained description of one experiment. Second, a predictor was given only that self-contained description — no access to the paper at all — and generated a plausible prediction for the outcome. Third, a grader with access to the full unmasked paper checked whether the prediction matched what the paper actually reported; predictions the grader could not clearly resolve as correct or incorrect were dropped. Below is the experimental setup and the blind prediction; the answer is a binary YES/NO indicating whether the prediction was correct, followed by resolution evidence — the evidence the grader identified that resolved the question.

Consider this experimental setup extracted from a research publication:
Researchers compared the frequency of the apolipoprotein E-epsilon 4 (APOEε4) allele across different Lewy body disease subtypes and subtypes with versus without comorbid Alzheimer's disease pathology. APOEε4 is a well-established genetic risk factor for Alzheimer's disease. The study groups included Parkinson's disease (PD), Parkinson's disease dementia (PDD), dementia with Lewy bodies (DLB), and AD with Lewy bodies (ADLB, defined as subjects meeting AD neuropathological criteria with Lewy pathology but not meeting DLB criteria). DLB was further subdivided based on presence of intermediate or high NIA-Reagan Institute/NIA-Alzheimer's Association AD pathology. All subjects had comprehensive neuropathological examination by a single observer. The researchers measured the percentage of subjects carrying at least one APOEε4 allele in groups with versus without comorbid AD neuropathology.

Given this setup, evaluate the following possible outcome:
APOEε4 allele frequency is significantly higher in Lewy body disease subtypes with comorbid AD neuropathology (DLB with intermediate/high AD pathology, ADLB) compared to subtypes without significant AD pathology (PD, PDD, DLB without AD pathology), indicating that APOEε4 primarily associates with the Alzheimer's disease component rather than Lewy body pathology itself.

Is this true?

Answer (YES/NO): YES